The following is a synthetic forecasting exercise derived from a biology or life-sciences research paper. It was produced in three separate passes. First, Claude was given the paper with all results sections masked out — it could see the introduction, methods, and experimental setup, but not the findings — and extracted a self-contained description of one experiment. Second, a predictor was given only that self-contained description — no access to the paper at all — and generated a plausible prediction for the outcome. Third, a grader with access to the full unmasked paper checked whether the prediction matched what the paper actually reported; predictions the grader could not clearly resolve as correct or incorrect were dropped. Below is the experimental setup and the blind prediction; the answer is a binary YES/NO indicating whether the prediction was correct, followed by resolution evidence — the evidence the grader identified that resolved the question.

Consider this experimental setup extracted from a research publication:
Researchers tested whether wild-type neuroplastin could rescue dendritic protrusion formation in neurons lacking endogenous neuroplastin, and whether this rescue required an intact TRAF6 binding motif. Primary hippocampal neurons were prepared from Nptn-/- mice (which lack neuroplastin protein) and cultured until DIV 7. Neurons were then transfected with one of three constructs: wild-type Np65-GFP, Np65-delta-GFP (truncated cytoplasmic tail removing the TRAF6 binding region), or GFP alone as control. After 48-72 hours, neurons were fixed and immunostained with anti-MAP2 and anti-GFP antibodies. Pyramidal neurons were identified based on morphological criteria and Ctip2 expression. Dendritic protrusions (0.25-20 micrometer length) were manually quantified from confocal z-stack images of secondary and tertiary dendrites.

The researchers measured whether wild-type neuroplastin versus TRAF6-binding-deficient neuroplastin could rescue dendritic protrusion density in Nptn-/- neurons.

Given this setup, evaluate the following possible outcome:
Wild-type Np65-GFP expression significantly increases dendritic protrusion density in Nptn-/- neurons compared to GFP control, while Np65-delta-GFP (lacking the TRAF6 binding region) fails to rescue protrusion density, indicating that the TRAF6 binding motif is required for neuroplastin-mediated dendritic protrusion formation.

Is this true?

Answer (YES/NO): YES